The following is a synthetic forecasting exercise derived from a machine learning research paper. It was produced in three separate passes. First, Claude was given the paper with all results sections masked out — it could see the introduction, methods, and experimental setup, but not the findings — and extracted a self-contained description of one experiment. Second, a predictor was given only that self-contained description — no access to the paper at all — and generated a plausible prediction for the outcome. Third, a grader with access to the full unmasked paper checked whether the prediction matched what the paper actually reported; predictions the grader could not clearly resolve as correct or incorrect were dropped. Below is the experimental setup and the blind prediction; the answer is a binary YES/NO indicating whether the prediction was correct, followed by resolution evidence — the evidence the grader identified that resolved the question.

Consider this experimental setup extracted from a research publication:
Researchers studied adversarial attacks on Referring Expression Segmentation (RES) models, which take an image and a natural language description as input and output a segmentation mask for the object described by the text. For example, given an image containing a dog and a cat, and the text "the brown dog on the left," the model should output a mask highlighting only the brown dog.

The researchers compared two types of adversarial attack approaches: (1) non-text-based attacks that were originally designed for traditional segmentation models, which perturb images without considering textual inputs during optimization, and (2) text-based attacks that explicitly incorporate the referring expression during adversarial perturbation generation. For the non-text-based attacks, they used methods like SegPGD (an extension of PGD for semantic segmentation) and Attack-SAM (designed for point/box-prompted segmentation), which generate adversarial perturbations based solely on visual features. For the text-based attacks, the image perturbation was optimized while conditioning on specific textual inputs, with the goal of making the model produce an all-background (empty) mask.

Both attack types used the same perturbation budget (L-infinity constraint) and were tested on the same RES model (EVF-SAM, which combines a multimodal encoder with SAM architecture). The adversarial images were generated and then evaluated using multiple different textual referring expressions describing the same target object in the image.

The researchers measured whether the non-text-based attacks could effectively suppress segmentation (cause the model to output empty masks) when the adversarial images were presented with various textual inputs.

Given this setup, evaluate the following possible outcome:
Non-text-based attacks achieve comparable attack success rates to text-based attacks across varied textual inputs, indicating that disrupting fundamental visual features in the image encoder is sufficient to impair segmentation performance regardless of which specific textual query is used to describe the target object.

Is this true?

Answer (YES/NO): NO